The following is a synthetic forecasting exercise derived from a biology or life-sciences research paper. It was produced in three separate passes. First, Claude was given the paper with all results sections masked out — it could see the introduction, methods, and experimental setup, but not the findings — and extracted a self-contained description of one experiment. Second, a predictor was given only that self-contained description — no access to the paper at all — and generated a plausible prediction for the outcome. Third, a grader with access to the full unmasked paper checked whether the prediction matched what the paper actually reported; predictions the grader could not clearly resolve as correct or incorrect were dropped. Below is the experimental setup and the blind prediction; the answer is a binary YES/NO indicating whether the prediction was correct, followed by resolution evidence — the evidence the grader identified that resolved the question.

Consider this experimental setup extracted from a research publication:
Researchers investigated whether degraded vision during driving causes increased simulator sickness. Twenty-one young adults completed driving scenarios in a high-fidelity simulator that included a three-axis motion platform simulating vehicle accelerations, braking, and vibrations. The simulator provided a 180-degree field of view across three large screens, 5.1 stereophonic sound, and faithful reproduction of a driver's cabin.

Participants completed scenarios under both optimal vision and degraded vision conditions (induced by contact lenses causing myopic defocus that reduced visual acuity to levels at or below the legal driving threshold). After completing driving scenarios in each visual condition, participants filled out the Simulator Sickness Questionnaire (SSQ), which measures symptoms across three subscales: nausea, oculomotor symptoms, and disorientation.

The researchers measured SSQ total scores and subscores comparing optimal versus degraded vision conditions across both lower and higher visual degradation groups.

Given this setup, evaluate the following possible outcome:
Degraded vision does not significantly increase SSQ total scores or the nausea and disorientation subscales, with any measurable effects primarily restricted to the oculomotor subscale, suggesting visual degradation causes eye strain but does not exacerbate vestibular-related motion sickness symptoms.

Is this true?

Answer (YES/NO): NO